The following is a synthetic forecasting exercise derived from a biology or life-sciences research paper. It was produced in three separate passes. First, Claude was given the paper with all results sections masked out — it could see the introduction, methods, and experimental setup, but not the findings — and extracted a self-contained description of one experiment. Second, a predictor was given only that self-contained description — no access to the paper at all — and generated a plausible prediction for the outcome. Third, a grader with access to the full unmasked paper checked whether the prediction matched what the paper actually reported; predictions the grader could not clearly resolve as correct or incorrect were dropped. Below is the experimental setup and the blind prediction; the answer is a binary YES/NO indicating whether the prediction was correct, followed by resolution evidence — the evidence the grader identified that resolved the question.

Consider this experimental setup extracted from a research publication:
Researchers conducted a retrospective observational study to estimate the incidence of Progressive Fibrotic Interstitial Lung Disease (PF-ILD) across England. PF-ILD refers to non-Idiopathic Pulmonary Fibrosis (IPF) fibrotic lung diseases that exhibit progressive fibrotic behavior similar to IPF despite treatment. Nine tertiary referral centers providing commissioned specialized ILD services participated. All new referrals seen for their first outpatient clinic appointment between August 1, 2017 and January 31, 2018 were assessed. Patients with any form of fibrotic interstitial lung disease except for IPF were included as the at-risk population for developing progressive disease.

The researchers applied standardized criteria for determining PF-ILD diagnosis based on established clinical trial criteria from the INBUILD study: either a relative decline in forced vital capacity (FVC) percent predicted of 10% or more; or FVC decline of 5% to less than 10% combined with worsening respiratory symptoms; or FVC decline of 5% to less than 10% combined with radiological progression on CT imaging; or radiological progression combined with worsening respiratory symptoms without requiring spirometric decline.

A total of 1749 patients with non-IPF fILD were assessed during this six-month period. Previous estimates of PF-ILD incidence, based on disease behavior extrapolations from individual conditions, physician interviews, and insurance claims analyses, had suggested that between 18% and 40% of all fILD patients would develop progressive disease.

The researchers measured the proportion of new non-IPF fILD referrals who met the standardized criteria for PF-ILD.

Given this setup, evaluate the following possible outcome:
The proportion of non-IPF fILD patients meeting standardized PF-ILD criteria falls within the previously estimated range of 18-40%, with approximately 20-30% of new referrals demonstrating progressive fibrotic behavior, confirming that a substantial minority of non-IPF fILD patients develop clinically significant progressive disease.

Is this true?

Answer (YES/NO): NO